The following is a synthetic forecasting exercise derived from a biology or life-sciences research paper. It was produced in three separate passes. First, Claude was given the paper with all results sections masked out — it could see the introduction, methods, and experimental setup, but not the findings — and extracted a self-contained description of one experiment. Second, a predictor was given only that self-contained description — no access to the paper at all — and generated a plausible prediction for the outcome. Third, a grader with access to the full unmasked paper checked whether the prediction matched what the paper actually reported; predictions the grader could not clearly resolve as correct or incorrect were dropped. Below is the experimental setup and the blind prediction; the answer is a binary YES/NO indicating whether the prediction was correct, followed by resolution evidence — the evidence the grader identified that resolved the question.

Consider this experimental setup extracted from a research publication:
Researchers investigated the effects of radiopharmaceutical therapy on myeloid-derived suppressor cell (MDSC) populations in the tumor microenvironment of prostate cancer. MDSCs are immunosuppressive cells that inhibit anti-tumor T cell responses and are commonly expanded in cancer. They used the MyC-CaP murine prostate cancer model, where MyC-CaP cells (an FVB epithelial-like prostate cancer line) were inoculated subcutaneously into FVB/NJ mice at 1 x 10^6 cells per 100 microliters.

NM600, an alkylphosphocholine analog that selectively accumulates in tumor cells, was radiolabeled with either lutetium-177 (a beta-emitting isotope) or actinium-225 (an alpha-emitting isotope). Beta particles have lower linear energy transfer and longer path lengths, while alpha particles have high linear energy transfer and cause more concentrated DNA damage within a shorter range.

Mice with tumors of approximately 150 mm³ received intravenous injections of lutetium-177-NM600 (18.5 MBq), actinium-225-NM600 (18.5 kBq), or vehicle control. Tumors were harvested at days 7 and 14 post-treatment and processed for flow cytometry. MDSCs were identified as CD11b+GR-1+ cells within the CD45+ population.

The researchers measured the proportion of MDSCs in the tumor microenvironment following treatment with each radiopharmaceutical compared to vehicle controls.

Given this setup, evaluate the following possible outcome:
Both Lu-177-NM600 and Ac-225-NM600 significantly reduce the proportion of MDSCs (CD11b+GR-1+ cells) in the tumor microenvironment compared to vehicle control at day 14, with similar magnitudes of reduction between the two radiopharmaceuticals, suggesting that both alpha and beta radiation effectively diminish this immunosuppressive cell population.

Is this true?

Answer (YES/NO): NO